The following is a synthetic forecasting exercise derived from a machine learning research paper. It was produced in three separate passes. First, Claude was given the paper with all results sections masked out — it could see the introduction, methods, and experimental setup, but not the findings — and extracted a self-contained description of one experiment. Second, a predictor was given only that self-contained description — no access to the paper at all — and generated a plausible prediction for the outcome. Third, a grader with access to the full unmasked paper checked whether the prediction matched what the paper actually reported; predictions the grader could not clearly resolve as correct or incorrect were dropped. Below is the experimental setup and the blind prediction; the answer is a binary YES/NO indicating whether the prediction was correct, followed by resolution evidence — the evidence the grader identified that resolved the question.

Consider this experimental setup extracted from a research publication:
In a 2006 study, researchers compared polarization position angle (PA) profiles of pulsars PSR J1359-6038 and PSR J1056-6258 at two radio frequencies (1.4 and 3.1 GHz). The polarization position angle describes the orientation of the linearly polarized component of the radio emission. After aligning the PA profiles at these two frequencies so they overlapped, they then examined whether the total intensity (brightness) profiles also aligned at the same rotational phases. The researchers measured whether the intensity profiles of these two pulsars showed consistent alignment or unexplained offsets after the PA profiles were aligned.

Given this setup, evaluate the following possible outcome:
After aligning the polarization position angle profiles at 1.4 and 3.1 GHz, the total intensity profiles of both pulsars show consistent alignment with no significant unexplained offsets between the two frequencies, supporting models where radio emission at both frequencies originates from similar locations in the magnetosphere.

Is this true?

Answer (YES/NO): NO